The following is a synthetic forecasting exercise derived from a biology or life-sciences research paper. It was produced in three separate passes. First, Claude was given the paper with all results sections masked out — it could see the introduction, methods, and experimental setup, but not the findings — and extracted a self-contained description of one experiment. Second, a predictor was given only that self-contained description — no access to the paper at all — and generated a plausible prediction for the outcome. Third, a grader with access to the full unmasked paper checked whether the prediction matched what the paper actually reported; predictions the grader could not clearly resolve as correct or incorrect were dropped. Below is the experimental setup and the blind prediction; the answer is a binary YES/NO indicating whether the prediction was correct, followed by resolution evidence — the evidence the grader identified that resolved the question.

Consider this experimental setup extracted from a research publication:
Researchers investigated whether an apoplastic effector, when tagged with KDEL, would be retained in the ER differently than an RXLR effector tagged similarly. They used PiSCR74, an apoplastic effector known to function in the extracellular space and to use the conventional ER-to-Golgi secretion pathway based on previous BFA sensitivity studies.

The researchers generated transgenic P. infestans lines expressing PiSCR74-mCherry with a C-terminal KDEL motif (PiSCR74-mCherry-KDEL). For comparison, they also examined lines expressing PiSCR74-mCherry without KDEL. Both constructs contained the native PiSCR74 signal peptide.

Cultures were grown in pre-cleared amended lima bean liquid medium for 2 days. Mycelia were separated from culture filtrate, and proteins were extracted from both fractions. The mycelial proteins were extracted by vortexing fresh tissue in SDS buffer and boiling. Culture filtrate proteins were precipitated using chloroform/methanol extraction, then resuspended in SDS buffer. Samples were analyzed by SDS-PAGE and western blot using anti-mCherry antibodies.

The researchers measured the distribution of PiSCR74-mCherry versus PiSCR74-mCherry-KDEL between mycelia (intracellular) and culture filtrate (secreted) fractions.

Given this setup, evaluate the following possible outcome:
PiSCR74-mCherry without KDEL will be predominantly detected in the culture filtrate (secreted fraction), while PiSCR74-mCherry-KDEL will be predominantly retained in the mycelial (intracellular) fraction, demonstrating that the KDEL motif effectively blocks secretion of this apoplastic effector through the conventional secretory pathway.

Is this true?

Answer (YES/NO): YES